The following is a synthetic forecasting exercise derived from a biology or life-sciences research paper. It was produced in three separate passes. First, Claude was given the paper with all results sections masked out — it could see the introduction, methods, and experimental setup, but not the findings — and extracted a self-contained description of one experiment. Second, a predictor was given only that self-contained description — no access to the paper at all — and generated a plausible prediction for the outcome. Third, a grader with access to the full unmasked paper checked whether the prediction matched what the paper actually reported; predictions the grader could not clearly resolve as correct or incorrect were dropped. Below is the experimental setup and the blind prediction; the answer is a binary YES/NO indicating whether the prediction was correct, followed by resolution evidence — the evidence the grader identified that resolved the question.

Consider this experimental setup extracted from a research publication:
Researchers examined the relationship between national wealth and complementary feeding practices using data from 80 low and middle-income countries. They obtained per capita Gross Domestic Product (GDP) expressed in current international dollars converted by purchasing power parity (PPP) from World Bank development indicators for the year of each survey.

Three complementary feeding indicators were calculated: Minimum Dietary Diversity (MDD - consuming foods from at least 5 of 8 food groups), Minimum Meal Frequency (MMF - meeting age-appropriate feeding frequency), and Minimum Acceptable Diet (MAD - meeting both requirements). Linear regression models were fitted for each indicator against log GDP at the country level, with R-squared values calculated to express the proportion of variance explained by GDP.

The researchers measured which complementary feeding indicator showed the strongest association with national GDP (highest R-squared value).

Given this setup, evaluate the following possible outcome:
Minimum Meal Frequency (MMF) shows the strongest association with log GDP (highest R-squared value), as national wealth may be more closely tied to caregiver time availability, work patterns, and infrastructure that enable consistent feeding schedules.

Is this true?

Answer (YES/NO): NO